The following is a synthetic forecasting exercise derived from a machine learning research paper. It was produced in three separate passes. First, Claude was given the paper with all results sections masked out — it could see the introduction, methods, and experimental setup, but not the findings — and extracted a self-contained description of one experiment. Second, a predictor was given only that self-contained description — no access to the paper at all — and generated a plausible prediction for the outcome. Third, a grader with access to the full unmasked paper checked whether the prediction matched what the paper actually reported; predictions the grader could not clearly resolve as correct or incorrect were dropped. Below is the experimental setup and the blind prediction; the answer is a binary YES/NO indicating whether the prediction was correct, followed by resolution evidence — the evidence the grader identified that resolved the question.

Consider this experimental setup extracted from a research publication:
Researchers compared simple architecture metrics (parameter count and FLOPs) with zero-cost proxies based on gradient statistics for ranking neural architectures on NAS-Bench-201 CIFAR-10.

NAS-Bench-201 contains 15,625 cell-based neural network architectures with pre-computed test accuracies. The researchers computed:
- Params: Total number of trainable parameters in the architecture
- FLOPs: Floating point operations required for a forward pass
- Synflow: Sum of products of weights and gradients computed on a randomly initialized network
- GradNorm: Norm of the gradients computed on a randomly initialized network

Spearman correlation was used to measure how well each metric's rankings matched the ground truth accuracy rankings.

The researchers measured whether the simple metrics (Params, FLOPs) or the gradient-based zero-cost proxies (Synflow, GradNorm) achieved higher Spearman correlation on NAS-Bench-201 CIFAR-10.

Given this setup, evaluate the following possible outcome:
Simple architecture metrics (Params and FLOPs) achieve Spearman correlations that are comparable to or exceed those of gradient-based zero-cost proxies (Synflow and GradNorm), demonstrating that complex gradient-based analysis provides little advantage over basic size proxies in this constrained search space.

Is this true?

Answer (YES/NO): YES